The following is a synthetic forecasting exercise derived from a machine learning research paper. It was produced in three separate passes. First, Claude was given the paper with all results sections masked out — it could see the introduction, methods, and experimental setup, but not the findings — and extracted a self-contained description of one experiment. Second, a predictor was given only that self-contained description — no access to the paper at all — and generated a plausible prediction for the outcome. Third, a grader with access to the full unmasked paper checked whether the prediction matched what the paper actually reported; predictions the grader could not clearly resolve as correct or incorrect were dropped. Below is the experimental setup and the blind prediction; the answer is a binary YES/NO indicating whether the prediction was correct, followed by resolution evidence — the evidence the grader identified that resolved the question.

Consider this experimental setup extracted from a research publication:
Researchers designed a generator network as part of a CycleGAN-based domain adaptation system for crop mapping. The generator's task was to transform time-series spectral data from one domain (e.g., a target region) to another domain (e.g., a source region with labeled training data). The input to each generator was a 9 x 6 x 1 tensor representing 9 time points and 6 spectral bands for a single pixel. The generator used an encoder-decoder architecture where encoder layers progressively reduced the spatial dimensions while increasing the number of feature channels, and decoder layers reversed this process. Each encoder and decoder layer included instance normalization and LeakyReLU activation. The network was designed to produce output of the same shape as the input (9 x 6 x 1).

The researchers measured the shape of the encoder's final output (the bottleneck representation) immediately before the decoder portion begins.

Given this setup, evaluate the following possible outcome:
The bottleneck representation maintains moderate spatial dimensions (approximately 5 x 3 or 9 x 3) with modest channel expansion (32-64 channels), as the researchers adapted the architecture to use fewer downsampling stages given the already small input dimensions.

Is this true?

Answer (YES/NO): NO